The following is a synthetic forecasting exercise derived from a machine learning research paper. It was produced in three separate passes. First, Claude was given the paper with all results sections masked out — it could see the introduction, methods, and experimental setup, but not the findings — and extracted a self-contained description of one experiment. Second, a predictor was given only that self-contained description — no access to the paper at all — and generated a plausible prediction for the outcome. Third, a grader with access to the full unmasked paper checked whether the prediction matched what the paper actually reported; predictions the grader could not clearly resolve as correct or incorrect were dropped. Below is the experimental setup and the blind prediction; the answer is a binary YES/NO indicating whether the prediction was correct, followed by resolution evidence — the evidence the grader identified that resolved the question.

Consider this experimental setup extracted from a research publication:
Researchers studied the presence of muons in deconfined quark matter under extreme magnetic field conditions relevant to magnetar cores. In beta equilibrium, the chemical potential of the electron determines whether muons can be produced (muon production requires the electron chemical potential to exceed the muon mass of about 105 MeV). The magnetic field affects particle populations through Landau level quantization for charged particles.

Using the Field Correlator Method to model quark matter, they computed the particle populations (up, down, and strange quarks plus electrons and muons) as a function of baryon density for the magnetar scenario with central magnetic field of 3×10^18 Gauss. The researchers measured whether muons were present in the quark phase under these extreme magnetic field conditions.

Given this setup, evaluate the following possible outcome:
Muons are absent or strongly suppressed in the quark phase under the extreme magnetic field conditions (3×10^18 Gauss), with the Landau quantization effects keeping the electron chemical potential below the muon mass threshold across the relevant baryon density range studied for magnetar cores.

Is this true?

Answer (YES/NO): YES